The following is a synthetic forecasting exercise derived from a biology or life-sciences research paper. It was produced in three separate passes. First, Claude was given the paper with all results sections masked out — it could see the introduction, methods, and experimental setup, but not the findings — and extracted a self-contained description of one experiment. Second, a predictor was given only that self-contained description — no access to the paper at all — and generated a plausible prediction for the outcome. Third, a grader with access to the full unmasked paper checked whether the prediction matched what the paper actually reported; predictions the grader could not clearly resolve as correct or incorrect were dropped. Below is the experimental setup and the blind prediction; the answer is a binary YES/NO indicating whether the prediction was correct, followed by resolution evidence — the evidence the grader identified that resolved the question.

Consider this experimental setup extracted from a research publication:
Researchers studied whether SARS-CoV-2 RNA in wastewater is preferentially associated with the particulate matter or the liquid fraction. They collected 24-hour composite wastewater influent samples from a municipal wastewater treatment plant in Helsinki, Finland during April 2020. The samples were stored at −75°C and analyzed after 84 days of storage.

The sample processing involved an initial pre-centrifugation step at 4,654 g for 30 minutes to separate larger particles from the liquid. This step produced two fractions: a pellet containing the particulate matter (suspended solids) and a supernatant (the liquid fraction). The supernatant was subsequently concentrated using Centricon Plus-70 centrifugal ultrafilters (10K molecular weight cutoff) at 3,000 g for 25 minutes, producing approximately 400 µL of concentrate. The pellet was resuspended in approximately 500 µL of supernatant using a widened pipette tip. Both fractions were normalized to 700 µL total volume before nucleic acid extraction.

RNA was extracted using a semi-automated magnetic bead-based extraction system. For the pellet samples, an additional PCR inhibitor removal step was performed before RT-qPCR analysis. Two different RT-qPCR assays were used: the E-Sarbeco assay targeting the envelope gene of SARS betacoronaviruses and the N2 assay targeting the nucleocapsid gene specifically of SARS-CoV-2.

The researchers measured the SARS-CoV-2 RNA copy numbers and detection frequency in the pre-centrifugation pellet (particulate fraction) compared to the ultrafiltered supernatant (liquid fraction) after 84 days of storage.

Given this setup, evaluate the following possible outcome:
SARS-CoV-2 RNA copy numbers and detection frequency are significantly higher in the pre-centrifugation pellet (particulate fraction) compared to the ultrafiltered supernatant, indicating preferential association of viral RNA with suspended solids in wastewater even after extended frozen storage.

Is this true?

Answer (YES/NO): NO